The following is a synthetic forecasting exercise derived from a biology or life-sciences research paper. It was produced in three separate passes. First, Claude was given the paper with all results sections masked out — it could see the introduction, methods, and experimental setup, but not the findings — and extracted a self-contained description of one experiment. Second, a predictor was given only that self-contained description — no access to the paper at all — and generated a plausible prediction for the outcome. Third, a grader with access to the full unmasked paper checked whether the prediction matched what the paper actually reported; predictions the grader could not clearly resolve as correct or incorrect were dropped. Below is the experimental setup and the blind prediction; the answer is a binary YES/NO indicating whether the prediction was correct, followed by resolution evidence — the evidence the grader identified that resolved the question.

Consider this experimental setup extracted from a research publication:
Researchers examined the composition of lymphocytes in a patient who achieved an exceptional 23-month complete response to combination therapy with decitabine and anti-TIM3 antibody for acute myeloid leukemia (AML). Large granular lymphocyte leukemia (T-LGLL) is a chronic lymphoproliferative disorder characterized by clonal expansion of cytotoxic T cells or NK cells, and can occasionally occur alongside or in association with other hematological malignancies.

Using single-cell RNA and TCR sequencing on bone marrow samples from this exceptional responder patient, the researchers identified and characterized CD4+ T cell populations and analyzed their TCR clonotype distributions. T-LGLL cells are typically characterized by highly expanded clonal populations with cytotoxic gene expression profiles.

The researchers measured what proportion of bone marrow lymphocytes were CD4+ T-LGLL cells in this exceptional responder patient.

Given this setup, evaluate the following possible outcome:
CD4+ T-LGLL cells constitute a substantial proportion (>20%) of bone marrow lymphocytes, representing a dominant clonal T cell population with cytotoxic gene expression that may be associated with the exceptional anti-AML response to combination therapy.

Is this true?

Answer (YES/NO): YES